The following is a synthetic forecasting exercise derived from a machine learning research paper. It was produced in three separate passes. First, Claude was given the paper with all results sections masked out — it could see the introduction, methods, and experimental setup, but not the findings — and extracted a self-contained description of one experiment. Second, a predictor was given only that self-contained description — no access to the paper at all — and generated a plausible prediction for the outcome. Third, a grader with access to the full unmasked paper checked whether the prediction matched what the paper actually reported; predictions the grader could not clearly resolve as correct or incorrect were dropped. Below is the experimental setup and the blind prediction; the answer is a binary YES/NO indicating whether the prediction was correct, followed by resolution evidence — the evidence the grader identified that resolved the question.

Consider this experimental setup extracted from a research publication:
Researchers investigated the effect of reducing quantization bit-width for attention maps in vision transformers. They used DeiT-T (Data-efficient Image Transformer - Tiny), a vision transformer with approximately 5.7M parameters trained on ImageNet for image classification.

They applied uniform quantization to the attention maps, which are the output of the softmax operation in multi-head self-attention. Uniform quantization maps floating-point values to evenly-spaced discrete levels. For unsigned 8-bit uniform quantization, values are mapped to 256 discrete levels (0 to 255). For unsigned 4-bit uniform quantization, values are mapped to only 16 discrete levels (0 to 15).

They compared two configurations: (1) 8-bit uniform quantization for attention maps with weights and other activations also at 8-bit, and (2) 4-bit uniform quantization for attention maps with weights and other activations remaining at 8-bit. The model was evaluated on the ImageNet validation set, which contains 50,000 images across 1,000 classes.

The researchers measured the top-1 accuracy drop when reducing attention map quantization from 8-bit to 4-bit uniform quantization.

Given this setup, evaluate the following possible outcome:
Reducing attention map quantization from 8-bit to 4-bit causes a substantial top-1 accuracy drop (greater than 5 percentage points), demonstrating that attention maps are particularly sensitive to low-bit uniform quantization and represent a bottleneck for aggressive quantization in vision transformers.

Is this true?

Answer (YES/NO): YES